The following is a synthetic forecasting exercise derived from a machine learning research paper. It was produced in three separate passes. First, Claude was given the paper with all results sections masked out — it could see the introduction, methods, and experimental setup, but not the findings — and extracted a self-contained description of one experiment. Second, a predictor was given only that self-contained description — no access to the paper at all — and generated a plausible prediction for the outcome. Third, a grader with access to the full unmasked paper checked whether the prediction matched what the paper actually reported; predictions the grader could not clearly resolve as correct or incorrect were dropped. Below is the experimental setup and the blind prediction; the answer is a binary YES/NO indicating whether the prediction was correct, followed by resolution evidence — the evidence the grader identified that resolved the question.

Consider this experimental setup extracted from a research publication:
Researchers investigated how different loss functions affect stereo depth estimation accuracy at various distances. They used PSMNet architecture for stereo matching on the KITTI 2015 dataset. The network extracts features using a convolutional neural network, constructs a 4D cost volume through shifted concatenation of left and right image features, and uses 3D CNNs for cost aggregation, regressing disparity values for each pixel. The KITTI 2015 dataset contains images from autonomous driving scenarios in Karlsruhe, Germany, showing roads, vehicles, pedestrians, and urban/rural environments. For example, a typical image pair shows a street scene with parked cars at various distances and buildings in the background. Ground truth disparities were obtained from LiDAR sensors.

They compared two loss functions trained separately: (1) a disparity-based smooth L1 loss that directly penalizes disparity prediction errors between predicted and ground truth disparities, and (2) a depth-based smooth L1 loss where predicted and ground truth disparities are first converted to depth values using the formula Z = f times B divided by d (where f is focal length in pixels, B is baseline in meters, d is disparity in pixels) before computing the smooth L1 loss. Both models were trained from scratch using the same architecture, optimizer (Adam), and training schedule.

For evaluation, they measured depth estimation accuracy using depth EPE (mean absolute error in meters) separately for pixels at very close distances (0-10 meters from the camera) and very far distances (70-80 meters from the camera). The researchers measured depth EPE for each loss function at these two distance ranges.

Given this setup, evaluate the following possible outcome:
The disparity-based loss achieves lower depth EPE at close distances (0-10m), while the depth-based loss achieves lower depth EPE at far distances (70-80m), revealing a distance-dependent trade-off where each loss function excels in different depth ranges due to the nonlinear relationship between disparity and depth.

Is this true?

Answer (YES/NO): NO